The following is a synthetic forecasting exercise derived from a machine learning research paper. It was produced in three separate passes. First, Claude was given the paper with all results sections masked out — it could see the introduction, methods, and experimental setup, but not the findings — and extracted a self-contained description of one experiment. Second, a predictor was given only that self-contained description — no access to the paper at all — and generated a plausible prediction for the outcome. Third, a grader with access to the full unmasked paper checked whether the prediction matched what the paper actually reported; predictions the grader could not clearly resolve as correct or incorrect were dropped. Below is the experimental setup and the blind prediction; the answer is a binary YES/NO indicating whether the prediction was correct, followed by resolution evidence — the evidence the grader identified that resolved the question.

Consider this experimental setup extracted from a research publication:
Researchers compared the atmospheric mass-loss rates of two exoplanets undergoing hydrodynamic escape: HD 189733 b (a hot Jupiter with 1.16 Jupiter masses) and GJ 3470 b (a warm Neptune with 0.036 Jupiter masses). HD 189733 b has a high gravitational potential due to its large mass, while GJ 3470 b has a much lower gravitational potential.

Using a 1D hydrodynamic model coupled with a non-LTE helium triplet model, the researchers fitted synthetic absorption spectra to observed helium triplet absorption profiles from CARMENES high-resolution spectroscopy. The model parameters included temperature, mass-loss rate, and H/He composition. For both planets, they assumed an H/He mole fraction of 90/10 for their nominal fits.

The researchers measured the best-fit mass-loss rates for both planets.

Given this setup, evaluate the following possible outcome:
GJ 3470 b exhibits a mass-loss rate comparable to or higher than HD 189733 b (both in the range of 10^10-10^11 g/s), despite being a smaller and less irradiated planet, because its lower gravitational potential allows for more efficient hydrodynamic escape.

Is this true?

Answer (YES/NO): YES